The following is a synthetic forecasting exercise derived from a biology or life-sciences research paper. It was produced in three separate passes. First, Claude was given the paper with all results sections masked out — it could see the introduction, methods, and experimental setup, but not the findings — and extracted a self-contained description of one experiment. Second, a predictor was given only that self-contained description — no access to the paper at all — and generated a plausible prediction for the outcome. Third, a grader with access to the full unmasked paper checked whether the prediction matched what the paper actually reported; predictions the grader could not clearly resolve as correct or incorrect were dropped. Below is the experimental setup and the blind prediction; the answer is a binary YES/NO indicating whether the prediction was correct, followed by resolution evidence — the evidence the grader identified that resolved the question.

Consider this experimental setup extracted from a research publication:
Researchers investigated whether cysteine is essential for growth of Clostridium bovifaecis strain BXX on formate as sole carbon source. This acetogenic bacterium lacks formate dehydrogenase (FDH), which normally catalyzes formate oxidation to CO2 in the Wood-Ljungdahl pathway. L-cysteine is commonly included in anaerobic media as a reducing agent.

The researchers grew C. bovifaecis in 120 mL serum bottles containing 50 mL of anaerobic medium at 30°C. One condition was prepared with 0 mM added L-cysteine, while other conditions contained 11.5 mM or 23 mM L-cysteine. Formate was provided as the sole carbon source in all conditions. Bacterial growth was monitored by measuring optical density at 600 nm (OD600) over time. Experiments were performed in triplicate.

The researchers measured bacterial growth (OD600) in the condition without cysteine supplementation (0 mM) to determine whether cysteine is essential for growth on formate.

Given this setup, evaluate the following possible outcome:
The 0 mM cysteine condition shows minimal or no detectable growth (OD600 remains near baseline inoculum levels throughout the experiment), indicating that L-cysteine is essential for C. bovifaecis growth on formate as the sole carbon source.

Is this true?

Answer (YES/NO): YES